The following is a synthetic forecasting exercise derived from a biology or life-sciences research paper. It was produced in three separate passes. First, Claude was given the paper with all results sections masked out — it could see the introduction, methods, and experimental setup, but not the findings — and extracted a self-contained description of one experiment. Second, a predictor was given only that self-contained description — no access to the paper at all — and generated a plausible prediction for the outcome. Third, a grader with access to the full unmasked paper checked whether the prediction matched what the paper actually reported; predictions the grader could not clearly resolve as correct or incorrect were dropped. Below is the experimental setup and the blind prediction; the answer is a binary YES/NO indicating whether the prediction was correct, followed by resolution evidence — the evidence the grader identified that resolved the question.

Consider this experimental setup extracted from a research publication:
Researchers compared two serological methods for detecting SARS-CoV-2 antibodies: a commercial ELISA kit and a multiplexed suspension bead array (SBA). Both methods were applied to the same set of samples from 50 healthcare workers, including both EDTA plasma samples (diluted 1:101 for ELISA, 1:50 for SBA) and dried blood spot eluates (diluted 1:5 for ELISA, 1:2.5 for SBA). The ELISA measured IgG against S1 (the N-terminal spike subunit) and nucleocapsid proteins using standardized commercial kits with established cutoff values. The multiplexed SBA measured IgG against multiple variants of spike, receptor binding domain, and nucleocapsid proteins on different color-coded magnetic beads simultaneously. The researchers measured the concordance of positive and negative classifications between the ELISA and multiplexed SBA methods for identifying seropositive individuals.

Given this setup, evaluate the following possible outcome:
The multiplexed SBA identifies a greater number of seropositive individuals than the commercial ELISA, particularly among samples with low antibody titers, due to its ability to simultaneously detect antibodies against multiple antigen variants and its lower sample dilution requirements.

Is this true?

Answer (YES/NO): NO